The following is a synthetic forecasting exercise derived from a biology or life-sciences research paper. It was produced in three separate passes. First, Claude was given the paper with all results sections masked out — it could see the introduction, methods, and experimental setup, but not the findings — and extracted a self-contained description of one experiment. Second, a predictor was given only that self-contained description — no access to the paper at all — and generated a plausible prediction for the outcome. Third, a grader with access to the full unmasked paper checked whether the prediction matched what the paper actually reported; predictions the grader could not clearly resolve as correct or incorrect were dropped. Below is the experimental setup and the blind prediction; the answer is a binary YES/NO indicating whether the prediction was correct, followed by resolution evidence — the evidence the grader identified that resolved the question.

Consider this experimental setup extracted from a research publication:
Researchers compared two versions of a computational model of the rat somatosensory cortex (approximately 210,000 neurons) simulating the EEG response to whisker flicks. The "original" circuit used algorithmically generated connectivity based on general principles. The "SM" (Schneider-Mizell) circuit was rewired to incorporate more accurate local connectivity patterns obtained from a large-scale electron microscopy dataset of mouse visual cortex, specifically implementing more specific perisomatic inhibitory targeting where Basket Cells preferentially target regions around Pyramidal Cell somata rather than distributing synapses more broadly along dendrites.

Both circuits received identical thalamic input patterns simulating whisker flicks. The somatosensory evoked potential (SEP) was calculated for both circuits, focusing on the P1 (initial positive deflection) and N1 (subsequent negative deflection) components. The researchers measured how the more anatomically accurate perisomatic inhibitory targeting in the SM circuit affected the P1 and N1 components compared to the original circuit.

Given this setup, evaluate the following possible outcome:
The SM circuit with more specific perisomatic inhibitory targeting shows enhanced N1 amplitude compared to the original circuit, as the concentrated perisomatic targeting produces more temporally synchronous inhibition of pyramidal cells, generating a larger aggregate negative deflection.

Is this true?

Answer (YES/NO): NO